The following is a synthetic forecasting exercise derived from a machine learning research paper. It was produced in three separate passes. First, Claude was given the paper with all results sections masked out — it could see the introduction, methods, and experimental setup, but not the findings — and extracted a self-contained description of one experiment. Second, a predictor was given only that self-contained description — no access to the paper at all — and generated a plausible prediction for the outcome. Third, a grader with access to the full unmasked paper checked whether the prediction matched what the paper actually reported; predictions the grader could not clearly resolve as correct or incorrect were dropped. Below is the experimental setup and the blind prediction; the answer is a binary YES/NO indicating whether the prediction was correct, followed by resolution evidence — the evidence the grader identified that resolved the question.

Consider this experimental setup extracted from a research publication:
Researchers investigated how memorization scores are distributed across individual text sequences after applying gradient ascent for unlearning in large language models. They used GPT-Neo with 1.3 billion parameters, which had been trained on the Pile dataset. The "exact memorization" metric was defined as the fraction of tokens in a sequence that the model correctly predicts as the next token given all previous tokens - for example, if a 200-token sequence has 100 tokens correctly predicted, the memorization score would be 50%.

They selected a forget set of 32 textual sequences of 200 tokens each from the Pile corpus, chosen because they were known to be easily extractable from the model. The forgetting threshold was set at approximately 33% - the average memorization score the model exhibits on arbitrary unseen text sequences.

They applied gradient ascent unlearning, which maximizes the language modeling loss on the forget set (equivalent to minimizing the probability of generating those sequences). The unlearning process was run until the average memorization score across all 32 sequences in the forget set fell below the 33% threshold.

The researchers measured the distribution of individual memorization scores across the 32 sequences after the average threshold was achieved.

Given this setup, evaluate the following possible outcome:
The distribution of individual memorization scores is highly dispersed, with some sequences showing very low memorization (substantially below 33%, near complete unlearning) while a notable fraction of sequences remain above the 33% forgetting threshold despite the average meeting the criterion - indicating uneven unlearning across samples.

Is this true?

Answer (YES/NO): YES